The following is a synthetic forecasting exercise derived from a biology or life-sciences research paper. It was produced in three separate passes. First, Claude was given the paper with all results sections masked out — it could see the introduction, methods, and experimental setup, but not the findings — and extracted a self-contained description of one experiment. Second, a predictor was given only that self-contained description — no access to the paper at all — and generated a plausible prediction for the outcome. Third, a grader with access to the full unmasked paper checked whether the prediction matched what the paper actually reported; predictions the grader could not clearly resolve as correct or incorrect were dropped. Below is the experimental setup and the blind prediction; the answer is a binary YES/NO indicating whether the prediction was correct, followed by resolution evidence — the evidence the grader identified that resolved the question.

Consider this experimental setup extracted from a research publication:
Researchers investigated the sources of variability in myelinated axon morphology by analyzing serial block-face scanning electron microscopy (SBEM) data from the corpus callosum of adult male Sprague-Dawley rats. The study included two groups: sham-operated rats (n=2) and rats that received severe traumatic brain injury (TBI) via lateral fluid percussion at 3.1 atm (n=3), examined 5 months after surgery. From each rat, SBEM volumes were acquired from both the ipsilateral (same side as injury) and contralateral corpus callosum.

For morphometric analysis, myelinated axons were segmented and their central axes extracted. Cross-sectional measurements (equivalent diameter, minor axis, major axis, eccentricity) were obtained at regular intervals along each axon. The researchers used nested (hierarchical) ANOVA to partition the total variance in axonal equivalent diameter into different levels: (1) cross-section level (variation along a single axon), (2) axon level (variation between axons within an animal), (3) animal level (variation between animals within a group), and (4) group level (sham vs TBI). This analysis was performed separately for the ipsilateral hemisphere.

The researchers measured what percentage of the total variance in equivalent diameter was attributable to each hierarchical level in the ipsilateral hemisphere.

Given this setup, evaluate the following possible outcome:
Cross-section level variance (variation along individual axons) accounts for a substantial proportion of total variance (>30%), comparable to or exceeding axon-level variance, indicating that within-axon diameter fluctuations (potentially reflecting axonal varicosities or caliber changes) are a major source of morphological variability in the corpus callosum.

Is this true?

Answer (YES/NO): YES